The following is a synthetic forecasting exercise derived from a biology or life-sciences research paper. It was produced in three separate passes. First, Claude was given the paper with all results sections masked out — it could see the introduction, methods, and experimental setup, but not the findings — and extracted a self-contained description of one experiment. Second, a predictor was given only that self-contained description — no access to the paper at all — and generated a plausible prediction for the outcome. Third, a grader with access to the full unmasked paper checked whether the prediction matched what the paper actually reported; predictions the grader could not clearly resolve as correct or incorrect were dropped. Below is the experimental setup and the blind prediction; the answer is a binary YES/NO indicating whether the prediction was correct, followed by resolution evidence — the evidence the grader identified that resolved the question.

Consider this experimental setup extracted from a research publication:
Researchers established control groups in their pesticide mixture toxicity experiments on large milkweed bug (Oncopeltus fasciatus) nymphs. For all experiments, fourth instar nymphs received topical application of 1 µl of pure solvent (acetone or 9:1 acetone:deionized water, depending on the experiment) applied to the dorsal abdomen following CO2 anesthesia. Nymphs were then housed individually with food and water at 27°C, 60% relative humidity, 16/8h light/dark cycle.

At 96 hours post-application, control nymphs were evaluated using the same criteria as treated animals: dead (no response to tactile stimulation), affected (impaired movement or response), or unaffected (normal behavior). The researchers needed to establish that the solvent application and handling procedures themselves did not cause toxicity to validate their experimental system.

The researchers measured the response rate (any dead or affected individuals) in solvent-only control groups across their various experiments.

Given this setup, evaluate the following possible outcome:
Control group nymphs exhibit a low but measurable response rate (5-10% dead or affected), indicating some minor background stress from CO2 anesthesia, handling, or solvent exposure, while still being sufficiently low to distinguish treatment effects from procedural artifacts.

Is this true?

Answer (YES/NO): NO